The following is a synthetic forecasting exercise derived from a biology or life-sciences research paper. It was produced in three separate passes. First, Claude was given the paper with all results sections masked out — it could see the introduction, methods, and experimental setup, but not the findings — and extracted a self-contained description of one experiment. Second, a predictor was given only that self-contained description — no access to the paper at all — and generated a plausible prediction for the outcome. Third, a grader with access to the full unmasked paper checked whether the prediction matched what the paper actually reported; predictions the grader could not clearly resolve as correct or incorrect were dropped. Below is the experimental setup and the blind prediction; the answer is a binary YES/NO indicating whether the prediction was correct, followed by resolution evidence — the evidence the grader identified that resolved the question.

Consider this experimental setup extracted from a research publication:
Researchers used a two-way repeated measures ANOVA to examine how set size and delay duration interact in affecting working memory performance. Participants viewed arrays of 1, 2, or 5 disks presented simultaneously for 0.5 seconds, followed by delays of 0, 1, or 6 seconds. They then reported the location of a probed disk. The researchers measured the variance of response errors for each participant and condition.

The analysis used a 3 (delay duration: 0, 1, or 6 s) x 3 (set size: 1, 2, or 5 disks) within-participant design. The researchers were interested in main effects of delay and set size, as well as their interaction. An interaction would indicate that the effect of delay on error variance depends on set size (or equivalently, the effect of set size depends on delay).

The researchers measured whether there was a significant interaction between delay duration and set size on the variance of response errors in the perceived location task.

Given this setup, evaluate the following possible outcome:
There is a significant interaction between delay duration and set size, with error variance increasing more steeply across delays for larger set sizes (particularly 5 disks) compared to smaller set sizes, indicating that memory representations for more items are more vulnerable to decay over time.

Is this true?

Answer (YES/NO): NO